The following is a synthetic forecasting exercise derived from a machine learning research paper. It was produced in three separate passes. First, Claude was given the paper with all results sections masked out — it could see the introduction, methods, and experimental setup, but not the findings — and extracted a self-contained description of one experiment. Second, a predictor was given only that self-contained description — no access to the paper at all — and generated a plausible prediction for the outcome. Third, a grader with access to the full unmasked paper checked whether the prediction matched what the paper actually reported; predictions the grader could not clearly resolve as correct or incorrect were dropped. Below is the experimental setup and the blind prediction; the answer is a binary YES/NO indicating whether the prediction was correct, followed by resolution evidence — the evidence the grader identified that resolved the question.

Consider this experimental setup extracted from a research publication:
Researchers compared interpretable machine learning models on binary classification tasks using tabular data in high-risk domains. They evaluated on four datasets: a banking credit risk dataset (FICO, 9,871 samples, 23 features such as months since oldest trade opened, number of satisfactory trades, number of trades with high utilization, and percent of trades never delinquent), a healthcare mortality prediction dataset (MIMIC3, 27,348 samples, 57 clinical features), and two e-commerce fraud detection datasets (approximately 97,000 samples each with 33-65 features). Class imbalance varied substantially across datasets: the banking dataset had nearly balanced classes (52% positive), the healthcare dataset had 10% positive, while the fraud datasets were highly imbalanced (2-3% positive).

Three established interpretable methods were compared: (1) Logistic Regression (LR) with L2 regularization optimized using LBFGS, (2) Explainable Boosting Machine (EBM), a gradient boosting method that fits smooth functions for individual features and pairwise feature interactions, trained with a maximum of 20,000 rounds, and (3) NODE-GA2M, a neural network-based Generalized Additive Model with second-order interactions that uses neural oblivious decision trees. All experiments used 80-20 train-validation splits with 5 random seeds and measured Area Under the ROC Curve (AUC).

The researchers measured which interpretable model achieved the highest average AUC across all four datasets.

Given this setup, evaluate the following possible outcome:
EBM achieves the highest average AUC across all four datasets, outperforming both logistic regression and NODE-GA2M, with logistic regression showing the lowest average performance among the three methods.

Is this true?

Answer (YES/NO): YES